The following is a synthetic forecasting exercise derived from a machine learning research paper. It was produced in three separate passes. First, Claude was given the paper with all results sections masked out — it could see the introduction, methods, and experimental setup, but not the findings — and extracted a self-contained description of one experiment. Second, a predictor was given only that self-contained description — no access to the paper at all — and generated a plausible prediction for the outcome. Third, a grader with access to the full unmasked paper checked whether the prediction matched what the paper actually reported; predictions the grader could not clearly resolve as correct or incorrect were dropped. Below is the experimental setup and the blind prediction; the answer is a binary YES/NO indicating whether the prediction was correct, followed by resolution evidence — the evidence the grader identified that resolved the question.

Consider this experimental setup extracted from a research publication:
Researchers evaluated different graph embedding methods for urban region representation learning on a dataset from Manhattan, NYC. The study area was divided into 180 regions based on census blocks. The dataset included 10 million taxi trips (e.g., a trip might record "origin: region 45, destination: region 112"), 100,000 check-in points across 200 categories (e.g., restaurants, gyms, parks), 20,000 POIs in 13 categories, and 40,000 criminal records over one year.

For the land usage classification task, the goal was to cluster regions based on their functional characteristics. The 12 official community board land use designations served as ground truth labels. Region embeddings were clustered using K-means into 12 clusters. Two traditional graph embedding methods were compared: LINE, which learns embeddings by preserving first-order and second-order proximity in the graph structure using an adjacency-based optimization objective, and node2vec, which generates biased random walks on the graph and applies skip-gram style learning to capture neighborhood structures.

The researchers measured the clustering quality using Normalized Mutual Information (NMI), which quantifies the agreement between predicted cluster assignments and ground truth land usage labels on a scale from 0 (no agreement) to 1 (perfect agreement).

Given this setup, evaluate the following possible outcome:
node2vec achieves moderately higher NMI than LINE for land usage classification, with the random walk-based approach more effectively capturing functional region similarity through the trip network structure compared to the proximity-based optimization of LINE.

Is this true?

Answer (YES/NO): NO